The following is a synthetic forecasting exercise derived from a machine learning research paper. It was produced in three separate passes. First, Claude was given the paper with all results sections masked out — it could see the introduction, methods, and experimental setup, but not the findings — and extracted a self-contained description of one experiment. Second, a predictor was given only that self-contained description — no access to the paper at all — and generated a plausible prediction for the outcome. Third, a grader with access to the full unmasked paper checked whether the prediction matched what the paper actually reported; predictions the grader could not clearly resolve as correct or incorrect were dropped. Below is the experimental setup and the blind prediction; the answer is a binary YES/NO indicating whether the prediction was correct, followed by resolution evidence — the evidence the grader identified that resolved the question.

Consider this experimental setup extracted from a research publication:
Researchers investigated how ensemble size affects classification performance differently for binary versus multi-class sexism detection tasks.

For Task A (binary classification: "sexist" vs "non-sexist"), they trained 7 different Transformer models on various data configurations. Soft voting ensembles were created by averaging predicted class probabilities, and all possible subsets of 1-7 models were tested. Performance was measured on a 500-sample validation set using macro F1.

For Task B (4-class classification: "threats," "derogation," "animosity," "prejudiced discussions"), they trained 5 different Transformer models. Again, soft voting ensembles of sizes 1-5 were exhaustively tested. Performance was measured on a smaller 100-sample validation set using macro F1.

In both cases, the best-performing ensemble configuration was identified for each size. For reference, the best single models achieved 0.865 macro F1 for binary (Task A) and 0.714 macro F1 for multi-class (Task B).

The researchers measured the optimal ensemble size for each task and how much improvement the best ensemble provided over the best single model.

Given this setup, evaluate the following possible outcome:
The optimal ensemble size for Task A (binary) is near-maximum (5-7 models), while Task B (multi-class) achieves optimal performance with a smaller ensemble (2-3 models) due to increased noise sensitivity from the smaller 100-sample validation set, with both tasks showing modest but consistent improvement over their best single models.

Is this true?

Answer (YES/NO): YES